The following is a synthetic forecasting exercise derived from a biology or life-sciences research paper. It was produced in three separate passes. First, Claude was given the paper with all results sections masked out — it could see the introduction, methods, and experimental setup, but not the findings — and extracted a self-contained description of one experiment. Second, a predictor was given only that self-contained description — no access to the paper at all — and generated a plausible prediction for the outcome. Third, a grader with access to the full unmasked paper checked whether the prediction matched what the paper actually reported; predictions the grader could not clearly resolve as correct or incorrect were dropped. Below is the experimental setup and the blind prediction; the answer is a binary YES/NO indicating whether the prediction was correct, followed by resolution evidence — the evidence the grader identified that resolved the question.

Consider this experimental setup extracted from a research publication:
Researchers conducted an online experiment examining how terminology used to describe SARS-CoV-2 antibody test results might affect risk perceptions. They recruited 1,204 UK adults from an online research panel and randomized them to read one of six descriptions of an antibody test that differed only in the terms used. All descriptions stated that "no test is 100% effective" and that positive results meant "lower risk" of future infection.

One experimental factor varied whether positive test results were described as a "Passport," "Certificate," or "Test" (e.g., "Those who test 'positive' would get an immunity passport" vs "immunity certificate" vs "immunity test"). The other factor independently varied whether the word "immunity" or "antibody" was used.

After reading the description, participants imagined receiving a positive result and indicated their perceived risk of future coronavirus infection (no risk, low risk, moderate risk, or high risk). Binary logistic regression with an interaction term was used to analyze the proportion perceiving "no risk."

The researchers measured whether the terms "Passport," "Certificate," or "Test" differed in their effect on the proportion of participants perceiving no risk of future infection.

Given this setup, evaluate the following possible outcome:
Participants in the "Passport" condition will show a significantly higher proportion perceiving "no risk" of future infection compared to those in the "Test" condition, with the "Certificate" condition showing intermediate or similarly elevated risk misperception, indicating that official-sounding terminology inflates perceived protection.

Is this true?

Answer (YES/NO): NO